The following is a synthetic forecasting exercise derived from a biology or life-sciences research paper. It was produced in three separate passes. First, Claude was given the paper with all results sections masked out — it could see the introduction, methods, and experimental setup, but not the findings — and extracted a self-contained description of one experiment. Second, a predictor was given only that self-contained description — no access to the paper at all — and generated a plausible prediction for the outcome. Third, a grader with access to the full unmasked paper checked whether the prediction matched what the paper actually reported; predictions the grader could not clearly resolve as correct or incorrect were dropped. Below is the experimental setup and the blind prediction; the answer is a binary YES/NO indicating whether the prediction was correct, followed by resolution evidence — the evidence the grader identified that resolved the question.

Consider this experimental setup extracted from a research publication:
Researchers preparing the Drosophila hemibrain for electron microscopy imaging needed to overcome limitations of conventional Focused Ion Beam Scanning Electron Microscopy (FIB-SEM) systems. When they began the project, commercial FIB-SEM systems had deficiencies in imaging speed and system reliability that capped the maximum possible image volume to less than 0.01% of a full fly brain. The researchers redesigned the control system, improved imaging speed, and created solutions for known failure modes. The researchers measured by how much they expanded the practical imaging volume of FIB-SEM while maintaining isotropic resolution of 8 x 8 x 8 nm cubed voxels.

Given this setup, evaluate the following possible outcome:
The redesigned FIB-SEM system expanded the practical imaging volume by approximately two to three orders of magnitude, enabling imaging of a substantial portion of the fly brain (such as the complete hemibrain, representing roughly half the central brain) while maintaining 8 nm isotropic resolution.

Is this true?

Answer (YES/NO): NO